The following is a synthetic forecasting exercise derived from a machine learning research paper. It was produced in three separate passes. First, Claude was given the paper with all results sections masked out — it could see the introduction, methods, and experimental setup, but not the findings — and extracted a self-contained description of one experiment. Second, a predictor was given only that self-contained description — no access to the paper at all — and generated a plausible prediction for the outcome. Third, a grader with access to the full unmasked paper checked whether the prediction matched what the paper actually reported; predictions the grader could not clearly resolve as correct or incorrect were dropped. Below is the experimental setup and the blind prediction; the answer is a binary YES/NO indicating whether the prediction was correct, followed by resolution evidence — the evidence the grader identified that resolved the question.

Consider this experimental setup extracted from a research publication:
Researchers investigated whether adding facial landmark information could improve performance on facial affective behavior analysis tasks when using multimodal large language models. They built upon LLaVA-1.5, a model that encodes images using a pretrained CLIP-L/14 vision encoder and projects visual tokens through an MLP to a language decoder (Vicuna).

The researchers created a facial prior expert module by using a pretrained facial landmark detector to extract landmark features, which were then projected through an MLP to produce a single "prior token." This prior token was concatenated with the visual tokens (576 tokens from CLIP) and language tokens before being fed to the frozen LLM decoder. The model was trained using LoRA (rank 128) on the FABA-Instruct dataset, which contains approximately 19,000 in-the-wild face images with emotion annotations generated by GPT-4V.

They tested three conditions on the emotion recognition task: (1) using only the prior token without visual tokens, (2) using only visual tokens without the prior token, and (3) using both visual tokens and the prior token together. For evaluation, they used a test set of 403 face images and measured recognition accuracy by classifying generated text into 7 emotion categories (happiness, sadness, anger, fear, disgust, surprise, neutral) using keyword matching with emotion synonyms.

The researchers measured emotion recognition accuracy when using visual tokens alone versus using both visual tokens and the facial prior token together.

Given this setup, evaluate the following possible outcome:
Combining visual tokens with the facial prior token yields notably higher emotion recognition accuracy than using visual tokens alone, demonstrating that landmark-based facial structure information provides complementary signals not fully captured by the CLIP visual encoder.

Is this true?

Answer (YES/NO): NO